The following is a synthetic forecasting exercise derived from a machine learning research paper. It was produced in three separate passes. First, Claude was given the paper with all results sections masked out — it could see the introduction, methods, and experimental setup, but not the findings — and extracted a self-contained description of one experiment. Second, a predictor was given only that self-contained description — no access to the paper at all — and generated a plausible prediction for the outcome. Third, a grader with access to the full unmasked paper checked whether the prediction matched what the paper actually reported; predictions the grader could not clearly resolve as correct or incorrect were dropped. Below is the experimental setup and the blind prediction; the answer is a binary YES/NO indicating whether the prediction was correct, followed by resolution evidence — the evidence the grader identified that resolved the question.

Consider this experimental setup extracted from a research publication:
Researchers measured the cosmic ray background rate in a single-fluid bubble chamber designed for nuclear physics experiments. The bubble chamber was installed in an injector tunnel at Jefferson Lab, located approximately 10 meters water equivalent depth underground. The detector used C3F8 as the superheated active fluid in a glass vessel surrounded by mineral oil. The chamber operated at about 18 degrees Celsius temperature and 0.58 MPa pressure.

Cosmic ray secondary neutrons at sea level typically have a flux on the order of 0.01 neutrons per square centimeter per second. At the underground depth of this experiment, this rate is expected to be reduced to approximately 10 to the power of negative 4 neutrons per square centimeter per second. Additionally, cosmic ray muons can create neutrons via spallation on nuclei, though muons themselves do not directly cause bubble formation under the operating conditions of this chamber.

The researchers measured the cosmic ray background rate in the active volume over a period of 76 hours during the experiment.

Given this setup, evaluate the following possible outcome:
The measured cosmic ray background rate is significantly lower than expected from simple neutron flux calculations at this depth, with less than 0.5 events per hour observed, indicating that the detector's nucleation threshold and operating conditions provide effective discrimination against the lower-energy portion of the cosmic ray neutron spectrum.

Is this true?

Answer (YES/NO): NO